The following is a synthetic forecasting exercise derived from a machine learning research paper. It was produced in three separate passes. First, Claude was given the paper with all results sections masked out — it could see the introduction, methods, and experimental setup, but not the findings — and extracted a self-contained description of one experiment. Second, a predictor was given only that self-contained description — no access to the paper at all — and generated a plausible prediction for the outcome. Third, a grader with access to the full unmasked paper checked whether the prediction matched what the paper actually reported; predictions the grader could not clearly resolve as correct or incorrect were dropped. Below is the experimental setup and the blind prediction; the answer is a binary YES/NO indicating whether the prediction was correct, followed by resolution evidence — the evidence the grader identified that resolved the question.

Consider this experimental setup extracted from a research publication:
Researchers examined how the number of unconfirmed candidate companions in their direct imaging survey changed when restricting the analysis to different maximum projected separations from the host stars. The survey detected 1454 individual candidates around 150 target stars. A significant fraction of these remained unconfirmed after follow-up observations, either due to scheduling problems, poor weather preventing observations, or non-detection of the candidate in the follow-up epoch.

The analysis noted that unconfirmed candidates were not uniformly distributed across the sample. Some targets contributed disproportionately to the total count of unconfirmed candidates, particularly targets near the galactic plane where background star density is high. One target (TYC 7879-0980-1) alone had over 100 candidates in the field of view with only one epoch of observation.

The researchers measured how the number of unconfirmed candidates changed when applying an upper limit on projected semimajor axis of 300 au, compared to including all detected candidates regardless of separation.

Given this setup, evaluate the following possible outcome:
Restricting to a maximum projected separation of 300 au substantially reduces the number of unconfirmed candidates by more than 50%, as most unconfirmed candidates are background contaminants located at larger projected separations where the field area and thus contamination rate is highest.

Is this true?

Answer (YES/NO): NO